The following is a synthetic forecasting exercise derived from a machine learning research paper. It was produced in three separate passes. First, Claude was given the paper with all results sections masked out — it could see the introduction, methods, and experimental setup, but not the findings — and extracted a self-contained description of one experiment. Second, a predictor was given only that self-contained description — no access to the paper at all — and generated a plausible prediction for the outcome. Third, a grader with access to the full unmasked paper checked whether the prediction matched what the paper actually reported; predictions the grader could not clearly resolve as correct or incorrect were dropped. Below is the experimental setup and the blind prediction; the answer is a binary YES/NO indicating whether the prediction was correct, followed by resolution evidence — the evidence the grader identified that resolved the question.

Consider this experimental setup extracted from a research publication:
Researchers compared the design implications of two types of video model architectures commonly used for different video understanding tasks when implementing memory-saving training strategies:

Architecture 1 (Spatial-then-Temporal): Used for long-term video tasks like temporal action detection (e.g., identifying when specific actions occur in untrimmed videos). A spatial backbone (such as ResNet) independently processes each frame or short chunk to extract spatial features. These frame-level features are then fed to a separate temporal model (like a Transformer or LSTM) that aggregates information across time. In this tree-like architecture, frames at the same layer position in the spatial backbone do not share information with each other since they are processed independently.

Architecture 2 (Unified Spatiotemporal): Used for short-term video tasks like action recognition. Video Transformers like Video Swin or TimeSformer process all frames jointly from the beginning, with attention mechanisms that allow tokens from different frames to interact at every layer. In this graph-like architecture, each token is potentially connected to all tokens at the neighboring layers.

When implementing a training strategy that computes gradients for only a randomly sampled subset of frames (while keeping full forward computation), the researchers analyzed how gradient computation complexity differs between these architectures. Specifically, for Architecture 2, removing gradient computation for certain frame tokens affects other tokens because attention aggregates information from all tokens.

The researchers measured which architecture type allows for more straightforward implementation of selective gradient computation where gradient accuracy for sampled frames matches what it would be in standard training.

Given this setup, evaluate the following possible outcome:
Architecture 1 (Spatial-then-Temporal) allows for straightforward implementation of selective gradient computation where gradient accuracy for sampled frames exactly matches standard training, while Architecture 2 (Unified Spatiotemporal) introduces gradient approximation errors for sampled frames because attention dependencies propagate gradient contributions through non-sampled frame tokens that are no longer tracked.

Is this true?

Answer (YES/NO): YES